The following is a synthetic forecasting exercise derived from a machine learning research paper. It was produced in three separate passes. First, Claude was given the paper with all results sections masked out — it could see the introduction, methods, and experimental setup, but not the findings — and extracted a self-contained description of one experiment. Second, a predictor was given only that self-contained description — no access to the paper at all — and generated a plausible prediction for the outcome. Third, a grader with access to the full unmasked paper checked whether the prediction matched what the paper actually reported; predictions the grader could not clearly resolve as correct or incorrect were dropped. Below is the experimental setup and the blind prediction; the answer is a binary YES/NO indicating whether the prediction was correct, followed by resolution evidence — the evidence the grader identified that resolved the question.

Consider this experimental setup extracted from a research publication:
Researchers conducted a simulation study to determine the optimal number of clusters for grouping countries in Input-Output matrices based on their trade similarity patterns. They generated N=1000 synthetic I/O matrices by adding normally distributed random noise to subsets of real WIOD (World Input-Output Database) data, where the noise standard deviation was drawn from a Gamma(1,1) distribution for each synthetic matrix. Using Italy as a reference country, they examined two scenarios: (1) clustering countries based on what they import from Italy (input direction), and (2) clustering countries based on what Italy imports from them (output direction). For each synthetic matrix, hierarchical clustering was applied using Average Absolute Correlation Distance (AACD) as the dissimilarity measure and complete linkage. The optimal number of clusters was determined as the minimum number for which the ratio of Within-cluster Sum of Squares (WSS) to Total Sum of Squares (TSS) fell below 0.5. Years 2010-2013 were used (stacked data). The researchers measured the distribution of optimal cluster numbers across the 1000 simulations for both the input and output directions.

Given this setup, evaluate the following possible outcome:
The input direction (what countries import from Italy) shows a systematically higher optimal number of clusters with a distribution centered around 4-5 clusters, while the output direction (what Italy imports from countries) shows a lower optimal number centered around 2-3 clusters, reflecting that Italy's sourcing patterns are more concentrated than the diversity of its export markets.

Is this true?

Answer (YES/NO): NO